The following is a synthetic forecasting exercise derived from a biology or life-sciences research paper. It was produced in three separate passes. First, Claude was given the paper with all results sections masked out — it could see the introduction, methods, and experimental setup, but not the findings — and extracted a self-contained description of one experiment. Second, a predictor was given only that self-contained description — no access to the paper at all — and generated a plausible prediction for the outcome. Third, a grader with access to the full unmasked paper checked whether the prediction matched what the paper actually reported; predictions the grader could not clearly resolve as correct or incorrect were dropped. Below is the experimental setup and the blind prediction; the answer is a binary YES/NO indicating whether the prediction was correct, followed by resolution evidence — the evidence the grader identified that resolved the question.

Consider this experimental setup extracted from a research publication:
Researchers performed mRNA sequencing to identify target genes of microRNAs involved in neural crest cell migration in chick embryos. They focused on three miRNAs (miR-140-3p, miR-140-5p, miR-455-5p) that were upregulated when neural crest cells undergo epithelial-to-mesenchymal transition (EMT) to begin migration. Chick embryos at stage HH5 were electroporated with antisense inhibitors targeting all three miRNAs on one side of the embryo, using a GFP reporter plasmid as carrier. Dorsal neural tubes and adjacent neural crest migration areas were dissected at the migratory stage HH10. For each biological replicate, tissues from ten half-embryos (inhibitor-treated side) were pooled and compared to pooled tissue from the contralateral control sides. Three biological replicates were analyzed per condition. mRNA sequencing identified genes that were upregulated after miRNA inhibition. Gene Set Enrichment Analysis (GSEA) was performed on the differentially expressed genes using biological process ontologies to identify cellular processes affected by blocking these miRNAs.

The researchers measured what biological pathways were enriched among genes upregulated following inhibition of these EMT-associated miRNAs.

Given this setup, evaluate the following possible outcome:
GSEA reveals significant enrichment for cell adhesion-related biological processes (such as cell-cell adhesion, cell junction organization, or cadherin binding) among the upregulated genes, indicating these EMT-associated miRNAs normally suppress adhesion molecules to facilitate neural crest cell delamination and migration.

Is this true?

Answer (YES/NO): YES